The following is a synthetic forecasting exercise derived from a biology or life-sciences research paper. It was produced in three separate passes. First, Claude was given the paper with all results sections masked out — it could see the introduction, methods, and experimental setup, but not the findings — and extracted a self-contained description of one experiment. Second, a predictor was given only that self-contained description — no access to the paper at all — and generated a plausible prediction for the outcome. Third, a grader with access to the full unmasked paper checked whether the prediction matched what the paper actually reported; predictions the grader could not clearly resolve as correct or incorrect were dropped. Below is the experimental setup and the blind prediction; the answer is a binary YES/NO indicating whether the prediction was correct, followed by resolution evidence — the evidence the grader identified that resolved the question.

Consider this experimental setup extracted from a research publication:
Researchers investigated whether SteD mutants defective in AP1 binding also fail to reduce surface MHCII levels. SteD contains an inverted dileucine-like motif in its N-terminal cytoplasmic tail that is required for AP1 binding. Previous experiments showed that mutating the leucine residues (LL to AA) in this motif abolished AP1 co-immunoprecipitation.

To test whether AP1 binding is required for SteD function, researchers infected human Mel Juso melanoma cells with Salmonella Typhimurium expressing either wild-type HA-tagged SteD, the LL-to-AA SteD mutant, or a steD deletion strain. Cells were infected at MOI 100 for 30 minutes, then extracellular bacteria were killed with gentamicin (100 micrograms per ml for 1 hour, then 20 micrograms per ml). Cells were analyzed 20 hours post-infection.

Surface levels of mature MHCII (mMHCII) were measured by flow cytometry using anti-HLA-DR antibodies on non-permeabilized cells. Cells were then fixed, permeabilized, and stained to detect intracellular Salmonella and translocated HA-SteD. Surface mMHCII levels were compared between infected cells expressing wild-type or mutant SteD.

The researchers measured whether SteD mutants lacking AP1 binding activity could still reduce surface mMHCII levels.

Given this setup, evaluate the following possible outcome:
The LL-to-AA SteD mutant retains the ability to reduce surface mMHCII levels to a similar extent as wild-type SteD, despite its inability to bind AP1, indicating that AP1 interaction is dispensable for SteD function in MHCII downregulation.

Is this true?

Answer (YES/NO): NO